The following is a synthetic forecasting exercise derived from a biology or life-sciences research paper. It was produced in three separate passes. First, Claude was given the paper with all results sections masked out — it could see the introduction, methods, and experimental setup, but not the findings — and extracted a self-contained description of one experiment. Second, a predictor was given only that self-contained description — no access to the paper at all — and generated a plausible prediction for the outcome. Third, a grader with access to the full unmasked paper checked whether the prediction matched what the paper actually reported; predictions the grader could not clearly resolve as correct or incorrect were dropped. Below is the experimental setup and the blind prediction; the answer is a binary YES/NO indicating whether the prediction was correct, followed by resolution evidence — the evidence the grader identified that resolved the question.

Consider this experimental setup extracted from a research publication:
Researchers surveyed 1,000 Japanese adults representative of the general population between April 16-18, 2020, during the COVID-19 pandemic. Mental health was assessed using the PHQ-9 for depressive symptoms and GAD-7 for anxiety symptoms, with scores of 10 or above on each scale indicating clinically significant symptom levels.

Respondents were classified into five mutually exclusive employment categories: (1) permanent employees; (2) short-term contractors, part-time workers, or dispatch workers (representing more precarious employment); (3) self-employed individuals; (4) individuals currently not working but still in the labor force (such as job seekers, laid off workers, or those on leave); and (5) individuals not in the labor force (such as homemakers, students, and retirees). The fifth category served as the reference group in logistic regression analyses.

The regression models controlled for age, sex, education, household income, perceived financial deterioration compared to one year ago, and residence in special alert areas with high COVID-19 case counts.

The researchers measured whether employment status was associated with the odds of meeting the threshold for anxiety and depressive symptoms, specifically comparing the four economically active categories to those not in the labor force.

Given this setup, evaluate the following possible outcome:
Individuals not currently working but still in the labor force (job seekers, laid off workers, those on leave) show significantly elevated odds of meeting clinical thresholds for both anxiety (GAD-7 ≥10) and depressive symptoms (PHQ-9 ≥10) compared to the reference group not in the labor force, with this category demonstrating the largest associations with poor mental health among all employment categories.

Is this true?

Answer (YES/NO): NO